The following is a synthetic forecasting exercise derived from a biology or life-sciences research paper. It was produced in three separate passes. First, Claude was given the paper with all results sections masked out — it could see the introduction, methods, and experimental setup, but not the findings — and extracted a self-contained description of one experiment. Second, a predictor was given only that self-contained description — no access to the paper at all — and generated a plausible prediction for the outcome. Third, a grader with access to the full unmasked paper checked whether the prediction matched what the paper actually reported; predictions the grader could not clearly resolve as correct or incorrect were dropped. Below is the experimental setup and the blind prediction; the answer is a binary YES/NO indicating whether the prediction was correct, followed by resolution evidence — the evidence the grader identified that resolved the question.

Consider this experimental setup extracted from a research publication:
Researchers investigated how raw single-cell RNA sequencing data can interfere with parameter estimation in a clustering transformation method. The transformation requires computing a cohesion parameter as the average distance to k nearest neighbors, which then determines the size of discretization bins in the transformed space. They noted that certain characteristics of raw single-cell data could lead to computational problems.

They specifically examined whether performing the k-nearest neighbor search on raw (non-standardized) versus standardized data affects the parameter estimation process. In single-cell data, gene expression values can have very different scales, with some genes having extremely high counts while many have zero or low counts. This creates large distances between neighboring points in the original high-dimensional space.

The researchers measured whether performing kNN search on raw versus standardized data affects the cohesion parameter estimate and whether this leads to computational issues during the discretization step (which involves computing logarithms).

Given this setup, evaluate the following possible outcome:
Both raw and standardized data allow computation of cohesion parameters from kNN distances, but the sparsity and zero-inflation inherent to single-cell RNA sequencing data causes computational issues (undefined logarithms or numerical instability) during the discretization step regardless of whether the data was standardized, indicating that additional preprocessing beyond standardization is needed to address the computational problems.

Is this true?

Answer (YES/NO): NO